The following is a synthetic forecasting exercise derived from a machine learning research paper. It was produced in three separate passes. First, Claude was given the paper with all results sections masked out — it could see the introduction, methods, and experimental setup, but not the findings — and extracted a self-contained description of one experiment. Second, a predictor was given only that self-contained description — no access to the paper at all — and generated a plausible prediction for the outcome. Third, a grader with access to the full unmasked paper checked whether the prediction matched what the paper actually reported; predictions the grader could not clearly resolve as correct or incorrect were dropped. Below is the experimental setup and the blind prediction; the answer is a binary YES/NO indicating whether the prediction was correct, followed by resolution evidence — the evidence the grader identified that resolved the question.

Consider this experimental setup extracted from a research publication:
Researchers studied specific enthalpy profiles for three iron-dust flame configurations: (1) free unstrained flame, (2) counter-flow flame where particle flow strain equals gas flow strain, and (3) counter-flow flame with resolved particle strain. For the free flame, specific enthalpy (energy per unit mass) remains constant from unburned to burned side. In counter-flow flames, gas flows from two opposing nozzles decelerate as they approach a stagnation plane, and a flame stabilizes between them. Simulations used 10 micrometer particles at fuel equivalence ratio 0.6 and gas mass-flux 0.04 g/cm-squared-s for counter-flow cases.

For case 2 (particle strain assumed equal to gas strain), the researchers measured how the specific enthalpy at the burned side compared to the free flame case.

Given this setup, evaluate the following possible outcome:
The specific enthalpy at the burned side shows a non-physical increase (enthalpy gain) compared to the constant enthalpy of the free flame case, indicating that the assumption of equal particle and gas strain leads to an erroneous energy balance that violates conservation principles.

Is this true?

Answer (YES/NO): NO